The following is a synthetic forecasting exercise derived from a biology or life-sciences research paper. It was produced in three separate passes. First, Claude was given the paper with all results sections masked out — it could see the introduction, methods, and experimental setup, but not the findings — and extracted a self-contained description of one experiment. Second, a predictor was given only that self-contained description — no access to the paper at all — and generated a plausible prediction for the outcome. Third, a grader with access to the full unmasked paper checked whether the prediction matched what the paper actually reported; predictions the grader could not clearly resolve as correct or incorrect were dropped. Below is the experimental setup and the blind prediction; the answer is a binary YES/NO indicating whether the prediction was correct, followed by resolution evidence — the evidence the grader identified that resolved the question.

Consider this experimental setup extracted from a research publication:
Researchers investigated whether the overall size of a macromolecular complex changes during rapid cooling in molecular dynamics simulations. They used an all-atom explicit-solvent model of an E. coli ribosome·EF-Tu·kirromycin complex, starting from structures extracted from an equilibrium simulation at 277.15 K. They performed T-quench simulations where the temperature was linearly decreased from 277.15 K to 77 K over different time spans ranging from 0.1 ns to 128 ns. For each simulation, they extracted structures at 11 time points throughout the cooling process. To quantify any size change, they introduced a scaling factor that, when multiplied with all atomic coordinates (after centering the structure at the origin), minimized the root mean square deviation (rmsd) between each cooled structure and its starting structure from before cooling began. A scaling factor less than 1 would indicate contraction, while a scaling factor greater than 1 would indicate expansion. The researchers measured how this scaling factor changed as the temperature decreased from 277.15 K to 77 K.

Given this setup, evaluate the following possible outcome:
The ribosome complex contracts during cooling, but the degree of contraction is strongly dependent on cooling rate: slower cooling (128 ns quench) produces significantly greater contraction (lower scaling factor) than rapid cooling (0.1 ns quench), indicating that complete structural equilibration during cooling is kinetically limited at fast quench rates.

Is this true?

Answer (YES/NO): NO